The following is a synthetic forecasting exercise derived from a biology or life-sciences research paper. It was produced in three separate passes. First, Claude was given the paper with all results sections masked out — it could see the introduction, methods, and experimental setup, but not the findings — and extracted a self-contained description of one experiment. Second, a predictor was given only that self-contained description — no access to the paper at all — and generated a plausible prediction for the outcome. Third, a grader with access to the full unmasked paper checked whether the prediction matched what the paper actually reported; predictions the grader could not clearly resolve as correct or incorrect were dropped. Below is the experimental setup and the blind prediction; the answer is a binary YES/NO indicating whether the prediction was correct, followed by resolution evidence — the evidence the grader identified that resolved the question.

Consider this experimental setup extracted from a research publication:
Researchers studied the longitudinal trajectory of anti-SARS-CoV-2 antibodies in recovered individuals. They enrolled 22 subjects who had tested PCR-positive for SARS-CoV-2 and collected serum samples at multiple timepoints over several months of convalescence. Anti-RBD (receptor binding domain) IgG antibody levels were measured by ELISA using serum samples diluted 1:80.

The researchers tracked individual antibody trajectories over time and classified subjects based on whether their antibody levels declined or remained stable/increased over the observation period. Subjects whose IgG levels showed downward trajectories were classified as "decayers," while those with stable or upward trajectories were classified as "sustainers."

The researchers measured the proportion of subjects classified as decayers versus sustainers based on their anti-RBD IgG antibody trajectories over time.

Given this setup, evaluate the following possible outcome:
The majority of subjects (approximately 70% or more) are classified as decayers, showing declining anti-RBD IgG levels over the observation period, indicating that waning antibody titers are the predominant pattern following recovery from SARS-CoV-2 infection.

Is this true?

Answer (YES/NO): YES